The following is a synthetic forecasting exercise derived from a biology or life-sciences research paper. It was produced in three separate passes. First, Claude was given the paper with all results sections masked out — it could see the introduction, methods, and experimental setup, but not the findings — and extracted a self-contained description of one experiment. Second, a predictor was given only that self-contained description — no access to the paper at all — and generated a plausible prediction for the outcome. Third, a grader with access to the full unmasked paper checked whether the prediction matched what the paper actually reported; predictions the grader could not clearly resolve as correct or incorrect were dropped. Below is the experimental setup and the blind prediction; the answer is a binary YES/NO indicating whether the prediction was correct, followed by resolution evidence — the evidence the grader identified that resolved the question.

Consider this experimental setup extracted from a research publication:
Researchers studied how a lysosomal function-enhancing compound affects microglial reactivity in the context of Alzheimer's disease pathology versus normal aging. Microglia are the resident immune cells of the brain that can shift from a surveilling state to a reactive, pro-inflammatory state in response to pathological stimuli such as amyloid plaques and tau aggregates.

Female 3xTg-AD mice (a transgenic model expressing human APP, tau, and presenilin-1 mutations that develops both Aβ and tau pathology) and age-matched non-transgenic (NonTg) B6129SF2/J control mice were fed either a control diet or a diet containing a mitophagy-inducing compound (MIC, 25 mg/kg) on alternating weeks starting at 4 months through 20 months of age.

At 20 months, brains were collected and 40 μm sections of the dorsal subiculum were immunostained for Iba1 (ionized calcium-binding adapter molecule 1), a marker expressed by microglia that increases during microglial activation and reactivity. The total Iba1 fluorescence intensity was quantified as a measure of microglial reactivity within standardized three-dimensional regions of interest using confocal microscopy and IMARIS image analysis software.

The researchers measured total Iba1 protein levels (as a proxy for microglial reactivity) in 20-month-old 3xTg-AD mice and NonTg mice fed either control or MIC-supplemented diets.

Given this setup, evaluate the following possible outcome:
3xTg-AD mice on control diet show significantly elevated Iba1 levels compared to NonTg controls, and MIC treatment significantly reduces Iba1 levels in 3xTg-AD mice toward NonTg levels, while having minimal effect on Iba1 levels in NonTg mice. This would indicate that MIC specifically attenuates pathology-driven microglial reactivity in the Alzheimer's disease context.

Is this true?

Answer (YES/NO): YES